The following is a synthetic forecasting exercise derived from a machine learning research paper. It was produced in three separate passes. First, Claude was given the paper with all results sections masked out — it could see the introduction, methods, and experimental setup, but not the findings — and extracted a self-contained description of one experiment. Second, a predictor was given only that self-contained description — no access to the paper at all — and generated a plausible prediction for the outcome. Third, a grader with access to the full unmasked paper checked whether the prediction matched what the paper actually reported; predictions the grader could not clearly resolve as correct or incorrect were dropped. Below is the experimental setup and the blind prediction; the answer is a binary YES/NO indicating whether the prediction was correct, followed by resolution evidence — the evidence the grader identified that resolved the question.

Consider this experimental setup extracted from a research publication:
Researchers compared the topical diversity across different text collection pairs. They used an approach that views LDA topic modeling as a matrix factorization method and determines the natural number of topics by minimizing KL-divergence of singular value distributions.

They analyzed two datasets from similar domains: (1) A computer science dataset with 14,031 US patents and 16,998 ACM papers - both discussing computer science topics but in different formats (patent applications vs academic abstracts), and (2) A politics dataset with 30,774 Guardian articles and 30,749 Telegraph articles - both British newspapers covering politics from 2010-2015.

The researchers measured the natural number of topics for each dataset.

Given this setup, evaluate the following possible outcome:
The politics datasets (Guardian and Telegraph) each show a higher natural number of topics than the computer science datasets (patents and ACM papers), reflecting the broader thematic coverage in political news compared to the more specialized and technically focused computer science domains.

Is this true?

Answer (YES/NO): NO